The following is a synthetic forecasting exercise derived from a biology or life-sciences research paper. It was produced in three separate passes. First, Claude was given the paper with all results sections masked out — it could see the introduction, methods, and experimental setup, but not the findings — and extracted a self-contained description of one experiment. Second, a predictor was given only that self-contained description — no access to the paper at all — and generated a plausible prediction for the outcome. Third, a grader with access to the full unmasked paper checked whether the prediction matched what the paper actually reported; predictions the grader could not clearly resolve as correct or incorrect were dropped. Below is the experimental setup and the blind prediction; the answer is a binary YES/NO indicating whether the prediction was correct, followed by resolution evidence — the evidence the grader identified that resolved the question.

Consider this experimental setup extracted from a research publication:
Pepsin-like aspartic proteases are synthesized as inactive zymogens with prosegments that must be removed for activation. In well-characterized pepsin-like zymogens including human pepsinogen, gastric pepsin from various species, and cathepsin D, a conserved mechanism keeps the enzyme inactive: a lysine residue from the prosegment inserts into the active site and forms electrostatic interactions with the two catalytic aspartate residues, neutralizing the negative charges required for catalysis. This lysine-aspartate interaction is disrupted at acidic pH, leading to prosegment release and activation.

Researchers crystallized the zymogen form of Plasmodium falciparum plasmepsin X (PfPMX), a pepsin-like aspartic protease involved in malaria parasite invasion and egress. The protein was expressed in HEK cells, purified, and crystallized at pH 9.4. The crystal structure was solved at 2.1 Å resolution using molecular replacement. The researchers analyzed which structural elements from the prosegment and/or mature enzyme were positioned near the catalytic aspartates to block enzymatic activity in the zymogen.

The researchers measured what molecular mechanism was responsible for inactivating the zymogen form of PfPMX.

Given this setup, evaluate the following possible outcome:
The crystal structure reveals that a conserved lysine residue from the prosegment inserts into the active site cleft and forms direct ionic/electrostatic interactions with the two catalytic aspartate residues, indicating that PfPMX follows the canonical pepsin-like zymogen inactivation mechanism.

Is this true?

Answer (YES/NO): NO